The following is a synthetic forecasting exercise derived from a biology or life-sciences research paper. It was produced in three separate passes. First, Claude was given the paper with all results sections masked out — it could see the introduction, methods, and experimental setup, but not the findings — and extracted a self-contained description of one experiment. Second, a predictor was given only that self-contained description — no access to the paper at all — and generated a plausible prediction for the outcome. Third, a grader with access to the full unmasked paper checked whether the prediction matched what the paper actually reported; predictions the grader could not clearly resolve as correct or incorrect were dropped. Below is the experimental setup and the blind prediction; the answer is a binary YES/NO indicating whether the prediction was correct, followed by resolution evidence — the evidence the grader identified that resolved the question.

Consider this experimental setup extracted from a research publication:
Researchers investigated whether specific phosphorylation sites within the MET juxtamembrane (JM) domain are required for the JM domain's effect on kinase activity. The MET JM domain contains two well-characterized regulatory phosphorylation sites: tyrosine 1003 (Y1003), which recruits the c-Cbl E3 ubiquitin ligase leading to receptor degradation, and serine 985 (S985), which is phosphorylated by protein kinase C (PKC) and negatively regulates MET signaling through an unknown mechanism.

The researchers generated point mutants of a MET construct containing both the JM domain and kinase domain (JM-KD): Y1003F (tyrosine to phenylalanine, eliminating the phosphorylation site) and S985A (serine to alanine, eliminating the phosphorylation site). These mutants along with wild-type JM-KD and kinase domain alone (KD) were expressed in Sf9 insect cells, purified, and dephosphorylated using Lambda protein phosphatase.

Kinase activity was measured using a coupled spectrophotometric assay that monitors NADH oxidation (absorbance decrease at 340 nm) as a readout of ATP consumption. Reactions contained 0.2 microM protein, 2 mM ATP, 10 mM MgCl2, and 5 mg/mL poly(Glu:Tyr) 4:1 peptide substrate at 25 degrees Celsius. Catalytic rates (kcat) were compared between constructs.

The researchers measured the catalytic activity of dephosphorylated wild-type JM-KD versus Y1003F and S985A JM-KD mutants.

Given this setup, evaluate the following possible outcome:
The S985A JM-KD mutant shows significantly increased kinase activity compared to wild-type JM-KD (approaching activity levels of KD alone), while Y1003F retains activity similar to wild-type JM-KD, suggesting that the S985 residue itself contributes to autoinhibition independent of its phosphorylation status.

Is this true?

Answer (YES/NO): NO